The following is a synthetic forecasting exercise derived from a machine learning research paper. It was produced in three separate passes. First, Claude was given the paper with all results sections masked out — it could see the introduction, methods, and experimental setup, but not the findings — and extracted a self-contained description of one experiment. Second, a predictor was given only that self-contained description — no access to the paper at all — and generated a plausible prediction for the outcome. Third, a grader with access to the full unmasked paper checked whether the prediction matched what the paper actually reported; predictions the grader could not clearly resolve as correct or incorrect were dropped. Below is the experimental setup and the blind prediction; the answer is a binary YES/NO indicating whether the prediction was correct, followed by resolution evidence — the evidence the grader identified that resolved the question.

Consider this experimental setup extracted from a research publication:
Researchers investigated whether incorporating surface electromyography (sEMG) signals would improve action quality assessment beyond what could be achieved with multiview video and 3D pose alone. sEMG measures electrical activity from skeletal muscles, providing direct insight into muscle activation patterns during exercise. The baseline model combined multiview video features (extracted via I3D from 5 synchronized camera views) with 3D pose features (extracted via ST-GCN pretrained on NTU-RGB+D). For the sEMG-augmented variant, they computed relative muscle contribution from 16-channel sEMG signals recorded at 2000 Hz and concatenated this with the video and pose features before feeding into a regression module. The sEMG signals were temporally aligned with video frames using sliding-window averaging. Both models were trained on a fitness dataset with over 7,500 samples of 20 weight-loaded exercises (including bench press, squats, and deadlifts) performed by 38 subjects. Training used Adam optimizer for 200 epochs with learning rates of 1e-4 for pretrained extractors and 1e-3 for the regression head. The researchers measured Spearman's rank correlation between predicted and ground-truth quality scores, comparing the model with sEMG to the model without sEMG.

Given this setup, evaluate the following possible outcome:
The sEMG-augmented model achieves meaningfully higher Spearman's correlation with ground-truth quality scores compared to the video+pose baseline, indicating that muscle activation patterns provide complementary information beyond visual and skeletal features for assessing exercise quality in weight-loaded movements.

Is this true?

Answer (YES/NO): NO